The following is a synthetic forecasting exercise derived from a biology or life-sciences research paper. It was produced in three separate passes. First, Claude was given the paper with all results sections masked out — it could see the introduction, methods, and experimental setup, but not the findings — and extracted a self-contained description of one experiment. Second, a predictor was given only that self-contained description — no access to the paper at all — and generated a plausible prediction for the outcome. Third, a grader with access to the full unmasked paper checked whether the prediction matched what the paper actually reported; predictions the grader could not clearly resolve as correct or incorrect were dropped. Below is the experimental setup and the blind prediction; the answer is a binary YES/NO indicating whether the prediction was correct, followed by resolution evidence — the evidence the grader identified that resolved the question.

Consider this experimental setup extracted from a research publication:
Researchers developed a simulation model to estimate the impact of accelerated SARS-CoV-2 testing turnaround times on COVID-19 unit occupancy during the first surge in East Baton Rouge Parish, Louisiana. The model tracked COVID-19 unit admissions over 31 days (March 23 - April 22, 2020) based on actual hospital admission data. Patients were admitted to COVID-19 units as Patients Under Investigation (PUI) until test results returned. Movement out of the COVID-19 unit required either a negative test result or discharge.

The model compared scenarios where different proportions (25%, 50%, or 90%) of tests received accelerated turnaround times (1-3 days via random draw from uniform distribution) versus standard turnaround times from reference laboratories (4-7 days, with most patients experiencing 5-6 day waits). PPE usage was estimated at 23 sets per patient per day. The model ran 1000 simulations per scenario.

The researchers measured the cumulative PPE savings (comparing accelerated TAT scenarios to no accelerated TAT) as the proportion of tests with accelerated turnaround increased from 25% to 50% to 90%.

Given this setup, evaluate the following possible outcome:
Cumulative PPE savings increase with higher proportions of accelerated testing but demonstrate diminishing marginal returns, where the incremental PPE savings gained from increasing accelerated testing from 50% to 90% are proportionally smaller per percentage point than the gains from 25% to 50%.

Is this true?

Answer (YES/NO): YES